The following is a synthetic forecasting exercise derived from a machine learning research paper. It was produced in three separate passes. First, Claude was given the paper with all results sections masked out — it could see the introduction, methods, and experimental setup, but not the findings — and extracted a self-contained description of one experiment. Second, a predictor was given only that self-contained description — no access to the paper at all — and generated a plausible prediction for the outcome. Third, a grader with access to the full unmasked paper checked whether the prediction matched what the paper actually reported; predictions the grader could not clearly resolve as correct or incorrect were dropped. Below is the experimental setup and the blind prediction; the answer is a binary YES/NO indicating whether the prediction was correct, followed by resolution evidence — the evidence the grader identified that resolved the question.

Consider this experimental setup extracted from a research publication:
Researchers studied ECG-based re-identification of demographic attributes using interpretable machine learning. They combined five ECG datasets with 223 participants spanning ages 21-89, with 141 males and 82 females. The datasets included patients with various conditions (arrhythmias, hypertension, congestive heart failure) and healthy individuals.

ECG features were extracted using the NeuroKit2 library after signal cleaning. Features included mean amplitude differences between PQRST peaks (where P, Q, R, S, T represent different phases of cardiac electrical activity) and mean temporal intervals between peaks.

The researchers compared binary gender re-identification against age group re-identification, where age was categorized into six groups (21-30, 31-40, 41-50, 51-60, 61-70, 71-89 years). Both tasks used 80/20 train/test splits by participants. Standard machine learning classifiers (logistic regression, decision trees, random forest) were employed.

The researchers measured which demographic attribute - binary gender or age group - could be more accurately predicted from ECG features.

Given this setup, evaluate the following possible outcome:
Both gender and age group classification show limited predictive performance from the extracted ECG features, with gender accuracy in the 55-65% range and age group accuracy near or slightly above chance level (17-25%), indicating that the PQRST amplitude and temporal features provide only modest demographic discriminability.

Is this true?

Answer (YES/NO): NO